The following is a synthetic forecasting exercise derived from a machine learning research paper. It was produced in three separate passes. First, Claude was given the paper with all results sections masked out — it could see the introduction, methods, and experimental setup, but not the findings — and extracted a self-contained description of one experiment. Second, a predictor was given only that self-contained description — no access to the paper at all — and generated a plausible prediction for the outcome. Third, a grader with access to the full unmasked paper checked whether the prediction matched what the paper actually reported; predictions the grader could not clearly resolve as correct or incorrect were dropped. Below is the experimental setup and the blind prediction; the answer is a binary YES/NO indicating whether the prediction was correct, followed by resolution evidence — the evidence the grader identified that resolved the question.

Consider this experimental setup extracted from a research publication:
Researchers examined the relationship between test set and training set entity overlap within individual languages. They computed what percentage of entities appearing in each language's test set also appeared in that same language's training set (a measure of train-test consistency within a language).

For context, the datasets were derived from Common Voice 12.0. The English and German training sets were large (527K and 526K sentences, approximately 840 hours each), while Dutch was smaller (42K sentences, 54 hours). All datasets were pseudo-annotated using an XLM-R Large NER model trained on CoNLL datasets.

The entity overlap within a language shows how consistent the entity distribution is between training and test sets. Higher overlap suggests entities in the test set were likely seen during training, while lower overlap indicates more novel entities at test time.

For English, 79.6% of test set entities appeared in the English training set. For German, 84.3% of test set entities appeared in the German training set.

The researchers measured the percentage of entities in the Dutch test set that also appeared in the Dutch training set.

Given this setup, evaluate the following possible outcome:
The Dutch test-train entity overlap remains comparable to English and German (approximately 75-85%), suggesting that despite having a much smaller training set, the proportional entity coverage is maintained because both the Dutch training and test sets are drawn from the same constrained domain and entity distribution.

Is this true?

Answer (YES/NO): NO